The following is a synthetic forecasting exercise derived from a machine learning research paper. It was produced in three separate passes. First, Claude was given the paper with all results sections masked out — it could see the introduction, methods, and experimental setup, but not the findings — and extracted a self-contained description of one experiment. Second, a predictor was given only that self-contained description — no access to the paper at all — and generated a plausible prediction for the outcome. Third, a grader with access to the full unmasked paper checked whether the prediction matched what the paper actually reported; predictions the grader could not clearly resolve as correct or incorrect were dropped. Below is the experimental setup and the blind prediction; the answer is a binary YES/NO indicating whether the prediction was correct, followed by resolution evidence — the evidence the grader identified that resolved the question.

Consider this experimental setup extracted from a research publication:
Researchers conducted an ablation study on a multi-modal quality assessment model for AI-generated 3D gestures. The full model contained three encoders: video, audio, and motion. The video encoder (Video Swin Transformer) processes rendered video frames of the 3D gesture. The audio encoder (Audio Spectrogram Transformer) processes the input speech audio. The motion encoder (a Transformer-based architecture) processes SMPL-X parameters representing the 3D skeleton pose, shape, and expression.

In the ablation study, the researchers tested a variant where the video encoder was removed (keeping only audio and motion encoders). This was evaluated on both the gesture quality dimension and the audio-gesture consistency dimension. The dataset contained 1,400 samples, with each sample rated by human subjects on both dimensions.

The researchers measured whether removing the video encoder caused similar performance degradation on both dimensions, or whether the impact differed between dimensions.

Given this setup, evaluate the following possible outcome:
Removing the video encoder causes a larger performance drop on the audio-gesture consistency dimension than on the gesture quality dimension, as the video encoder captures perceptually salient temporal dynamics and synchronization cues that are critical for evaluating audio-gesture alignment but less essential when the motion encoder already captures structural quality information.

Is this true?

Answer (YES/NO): NO